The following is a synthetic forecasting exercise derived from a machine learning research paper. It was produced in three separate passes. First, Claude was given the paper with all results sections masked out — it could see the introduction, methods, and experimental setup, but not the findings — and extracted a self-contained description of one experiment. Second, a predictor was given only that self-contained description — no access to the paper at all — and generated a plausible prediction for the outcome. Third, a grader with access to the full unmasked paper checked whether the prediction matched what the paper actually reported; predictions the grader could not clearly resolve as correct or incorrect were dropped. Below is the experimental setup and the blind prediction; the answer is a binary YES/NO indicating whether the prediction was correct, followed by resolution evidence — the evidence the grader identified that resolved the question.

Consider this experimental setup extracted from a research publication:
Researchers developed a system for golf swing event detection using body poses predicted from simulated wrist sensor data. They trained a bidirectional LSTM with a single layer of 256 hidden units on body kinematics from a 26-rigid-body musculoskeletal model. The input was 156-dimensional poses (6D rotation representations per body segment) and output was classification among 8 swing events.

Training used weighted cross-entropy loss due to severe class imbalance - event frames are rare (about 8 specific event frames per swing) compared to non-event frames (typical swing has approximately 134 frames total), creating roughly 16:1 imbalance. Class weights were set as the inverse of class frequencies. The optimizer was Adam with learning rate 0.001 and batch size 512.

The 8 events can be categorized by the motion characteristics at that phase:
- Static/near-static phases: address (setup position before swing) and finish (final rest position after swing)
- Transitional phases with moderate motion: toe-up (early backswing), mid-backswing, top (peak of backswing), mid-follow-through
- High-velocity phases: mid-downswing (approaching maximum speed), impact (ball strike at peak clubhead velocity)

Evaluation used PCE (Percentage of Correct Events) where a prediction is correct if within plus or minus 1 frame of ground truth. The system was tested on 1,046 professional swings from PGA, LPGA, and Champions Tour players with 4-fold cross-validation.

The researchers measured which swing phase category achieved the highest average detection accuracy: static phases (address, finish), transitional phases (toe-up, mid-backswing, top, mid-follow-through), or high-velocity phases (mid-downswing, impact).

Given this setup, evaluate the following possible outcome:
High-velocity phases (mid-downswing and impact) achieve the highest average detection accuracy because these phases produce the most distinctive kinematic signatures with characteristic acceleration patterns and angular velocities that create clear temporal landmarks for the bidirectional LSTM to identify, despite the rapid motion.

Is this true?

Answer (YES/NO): YES